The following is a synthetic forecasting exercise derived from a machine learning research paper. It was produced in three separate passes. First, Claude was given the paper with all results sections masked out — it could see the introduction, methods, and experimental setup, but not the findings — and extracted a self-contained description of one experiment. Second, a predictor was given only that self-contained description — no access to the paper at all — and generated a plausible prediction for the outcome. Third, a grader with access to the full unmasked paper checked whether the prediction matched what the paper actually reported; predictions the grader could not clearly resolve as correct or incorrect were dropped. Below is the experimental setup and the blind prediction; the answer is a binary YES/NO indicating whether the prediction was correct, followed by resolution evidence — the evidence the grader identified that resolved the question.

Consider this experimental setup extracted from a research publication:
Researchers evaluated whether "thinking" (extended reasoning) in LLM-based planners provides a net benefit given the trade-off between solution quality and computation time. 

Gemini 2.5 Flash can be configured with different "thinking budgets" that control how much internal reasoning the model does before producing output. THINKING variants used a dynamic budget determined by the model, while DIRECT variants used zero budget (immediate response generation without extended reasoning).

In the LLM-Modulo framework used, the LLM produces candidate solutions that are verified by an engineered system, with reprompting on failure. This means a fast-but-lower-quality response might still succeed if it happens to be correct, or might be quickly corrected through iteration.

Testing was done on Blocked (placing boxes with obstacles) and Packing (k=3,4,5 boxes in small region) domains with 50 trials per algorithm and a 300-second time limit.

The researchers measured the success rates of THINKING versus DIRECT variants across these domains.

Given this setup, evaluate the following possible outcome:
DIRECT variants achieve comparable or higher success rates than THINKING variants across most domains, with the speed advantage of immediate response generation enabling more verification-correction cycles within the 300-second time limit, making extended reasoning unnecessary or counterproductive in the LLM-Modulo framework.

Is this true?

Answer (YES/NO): YES